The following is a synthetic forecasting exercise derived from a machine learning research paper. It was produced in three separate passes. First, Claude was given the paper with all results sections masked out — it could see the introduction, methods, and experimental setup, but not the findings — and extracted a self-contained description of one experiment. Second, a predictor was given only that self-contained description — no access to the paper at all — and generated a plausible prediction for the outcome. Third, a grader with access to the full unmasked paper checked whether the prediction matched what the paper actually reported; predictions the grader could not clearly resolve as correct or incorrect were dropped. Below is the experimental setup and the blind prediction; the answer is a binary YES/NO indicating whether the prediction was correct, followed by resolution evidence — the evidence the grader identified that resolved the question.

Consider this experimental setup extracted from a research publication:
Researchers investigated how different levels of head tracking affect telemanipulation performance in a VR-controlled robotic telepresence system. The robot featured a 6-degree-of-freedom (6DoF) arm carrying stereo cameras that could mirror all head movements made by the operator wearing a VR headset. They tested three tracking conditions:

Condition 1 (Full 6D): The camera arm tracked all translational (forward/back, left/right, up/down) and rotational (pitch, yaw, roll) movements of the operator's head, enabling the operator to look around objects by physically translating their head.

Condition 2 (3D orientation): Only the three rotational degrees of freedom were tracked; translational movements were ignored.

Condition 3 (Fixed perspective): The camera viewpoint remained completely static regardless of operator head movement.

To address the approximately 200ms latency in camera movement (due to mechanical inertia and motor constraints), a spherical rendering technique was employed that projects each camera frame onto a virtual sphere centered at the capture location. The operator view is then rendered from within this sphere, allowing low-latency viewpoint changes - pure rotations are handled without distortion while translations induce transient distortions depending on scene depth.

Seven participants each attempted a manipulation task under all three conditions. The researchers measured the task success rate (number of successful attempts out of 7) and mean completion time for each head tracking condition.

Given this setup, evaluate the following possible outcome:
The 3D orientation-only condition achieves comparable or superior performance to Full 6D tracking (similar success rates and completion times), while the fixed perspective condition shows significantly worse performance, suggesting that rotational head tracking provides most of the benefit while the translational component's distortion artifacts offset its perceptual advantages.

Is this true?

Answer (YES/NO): NO